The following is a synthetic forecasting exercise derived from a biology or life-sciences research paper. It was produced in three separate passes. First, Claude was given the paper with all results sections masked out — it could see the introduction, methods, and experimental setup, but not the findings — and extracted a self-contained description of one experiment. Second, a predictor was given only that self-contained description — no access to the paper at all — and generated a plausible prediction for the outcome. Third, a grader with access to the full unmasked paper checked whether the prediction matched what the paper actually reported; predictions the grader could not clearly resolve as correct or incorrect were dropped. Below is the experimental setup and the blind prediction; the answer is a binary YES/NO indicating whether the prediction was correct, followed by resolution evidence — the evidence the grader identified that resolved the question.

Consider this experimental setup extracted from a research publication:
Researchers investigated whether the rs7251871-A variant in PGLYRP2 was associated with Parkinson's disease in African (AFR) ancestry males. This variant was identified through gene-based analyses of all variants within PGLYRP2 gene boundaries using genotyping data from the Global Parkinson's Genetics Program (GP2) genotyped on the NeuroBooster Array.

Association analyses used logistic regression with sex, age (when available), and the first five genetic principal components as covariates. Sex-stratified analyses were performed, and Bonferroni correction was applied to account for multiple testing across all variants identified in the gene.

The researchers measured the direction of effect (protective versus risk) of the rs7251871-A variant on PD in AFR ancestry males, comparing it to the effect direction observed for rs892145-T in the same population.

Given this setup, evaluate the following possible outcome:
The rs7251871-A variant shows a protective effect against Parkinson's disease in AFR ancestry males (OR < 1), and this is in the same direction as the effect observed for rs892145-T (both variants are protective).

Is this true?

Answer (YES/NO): NO